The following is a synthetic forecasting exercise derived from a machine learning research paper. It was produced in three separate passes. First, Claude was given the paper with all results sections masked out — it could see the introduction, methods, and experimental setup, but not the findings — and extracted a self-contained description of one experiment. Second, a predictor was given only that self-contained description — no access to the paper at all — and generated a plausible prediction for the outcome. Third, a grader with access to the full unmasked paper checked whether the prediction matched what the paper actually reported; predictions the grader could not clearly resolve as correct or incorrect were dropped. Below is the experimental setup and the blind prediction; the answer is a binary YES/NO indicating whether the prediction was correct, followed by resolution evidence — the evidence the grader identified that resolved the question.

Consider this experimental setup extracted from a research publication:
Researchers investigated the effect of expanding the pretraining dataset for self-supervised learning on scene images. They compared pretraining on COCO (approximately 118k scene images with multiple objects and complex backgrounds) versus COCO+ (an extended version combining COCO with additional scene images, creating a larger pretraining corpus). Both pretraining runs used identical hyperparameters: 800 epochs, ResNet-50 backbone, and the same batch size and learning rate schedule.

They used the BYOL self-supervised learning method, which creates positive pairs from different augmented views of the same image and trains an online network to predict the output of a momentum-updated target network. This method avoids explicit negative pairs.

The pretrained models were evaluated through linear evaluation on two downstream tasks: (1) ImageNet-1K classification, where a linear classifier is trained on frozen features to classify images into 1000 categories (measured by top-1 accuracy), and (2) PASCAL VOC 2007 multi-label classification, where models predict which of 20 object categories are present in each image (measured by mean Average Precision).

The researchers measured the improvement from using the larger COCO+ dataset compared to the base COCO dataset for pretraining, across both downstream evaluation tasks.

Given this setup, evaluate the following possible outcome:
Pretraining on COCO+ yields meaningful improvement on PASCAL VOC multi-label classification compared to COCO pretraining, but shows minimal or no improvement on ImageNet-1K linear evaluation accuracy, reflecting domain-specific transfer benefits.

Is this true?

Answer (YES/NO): NO